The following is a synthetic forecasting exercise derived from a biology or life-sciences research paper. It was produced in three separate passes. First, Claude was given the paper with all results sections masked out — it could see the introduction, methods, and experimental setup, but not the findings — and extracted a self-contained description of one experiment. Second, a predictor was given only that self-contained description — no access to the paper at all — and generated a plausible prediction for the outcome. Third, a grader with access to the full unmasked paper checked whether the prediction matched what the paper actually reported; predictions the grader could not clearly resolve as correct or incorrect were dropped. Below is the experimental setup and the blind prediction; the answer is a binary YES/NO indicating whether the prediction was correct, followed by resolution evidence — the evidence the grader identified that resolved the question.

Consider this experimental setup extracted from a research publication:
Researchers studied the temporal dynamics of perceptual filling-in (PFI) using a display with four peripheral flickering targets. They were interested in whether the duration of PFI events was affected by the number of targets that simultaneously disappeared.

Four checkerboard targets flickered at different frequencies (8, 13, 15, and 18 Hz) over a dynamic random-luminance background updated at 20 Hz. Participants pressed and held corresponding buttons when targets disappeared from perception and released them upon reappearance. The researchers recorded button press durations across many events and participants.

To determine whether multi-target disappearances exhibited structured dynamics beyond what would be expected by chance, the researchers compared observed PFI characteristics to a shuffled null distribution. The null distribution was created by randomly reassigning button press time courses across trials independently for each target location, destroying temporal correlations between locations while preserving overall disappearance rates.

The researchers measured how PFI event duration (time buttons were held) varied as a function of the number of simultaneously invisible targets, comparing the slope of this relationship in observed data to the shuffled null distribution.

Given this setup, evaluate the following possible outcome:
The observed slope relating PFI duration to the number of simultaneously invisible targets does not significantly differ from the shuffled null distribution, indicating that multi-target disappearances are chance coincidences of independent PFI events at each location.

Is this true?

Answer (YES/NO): NO